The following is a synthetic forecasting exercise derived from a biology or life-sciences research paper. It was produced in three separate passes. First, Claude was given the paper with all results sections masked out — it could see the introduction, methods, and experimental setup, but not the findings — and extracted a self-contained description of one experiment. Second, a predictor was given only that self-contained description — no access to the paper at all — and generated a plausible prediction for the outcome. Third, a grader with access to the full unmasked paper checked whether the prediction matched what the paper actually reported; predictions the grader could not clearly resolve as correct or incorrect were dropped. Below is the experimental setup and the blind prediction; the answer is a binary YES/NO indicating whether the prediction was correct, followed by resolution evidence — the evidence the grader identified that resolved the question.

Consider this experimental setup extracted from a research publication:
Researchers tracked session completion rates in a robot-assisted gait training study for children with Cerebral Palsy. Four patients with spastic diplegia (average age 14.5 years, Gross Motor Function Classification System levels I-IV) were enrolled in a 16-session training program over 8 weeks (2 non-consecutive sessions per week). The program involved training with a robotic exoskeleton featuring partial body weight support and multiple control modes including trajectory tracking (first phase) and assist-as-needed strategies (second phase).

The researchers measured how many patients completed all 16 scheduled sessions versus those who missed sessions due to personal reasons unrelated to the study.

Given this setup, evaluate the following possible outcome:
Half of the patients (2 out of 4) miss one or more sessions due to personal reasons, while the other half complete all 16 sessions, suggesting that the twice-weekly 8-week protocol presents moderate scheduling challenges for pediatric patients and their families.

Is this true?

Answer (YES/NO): NO